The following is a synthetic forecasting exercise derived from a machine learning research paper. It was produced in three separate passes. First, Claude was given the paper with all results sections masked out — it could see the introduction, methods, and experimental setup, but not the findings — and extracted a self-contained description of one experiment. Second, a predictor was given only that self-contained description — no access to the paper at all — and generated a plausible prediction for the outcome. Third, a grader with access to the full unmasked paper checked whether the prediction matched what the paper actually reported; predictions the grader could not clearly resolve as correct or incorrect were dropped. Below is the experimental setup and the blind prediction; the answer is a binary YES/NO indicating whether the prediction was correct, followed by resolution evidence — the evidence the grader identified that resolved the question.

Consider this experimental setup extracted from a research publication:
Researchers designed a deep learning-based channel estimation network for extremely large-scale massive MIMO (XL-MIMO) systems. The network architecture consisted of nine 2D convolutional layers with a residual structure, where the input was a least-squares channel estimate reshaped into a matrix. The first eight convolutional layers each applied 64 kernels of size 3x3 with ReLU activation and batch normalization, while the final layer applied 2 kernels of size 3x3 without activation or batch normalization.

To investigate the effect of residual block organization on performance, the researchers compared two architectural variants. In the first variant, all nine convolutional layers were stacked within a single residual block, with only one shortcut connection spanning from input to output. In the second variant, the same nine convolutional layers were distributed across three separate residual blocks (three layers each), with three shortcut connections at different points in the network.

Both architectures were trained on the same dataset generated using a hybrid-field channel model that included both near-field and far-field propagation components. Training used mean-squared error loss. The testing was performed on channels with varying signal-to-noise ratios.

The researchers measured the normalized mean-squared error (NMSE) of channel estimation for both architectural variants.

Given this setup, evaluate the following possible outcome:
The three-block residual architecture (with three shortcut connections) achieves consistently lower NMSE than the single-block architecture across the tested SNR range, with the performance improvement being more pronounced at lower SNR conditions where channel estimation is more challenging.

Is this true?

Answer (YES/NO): NO